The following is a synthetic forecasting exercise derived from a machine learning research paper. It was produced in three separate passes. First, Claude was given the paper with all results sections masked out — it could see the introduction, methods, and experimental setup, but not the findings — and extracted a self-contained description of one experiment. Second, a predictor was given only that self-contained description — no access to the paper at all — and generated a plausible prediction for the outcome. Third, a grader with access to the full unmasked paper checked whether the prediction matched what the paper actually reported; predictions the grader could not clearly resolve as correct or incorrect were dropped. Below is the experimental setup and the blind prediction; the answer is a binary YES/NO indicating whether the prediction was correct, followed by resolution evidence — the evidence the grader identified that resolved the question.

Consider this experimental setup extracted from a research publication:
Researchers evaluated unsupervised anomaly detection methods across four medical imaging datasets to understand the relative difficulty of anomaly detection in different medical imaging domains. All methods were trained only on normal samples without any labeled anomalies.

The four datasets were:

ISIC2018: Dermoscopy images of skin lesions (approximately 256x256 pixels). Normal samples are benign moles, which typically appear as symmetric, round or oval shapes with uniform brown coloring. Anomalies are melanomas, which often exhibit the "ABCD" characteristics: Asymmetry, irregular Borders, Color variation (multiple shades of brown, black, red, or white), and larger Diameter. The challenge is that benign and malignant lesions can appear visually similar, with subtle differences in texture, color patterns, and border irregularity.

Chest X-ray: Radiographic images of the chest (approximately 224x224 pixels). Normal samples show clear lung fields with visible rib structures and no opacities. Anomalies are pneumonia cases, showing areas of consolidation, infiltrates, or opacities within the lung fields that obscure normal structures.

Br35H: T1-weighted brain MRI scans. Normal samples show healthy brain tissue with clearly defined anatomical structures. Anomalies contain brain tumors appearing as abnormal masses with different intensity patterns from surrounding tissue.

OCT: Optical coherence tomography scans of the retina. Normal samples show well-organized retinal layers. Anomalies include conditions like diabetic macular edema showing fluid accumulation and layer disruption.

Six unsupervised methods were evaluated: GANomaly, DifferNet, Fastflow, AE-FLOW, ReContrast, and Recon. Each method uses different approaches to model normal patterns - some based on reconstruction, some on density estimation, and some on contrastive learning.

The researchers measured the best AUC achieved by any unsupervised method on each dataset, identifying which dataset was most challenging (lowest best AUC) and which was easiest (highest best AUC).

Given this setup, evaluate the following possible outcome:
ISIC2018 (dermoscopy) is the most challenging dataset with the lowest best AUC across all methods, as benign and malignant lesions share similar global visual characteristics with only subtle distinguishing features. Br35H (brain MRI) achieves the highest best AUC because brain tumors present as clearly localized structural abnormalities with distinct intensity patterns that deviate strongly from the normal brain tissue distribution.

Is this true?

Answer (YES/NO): NO